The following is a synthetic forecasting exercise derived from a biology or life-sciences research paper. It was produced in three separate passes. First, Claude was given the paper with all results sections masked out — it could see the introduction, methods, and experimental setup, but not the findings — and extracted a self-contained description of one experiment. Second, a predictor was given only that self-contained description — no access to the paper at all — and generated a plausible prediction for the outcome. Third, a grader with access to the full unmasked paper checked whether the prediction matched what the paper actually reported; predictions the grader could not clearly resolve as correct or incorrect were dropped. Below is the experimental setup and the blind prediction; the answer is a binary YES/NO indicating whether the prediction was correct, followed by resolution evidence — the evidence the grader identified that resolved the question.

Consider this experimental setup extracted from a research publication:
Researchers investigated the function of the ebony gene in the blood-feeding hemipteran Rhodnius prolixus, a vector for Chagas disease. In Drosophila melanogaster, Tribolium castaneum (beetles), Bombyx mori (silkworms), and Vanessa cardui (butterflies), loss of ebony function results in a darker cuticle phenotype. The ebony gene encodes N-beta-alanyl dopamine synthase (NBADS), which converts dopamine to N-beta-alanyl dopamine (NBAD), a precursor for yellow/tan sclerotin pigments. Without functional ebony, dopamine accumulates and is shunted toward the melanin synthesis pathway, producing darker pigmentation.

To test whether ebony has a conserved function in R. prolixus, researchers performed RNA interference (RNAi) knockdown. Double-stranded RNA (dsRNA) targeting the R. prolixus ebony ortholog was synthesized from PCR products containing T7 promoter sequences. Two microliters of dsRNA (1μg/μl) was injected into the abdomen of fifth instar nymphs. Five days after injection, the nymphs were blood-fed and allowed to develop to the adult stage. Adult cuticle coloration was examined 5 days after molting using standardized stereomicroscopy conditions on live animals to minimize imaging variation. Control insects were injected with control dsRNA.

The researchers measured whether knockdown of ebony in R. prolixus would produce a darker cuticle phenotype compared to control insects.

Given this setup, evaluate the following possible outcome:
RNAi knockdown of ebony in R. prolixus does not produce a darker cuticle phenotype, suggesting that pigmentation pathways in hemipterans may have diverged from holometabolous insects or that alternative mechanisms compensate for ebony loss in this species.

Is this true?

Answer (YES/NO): YES